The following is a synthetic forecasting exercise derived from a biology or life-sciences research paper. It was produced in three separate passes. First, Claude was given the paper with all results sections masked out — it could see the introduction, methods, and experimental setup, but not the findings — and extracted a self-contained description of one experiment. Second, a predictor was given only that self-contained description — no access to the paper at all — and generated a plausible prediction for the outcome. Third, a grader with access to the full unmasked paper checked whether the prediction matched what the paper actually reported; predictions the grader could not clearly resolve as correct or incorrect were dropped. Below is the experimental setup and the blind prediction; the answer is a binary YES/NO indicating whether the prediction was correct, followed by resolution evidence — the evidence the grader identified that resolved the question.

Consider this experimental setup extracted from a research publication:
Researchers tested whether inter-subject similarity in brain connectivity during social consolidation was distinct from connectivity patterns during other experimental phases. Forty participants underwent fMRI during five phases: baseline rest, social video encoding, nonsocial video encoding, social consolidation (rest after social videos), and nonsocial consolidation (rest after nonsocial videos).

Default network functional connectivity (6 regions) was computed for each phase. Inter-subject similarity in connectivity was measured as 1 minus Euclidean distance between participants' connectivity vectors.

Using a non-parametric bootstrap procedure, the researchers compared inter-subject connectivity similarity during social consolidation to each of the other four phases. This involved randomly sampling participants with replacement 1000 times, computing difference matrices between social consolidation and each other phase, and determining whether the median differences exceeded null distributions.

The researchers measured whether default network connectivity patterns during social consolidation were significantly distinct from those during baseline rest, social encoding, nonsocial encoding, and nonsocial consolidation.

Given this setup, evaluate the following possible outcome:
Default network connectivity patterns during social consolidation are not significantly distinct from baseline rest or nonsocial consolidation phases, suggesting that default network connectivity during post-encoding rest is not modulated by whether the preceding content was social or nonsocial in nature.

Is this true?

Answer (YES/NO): NO